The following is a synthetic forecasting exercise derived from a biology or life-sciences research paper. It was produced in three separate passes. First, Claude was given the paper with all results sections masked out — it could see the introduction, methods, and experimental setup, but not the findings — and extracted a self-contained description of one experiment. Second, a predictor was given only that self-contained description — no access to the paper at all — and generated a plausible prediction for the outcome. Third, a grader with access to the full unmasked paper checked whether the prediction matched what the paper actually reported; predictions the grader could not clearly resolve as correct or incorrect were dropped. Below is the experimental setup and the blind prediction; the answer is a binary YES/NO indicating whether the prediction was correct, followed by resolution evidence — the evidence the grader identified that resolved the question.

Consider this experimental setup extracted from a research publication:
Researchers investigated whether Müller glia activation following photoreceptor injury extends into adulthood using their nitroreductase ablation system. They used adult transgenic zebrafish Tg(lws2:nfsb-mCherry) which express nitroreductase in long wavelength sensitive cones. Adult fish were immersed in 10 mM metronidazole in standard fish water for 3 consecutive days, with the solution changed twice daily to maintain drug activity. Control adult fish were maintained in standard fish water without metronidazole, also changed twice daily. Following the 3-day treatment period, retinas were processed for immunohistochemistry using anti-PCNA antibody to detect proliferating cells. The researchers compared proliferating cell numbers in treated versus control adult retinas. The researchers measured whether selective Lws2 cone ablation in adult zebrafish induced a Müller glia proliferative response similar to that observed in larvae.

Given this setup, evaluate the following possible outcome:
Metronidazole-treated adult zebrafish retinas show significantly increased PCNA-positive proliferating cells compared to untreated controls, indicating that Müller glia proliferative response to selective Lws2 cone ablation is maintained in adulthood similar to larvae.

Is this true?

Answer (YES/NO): YES